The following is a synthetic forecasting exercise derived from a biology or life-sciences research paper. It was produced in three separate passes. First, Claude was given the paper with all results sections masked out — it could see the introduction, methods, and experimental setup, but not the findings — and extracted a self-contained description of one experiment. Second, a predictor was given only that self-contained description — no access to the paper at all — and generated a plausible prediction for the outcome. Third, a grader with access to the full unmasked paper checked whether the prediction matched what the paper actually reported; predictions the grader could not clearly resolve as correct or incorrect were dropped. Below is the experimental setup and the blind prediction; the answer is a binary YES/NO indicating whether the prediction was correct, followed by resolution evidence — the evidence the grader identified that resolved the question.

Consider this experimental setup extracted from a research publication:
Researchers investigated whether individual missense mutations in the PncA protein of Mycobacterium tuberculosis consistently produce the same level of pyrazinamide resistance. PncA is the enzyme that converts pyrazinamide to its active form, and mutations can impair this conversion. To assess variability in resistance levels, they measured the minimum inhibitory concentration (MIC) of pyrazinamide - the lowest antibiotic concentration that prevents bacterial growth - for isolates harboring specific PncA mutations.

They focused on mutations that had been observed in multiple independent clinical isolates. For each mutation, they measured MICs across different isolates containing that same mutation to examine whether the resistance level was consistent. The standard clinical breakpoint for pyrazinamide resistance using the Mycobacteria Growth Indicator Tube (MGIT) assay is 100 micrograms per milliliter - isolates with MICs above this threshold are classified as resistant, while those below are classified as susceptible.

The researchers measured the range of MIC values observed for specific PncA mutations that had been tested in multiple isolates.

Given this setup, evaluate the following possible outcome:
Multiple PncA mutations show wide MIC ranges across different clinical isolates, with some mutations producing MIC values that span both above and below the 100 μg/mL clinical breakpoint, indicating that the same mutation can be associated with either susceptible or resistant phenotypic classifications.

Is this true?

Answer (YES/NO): YES